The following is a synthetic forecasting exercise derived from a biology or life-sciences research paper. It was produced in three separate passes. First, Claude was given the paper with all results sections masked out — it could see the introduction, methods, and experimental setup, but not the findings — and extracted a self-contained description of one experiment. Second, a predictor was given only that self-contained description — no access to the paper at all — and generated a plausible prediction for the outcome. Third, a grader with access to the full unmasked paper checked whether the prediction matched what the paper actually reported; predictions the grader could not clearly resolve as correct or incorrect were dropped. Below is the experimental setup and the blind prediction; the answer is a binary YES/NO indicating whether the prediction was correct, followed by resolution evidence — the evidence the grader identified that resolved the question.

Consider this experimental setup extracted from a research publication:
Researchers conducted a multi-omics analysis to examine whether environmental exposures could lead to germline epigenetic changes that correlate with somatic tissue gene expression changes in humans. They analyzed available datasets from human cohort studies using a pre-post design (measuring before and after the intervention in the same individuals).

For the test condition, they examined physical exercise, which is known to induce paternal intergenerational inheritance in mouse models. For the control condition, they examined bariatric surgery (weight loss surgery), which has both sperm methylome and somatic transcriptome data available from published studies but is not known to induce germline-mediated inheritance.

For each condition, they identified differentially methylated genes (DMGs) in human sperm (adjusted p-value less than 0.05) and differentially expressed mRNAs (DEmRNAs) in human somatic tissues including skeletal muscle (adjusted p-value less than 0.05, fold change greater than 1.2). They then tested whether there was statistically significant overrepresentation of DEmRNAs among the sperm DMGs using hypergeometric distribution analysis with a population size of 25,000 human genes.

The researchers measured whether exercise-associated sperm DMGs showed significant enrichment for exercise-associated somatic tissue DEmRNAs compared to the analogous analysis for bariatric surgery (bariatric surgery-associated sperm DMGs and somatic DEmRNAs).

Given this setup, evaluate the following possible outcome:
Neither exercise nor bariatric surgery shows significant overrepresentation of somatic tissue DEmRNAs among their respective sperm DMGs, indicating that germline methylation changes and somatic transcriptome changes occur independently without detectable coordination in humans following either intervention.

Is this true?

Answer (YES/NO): NO